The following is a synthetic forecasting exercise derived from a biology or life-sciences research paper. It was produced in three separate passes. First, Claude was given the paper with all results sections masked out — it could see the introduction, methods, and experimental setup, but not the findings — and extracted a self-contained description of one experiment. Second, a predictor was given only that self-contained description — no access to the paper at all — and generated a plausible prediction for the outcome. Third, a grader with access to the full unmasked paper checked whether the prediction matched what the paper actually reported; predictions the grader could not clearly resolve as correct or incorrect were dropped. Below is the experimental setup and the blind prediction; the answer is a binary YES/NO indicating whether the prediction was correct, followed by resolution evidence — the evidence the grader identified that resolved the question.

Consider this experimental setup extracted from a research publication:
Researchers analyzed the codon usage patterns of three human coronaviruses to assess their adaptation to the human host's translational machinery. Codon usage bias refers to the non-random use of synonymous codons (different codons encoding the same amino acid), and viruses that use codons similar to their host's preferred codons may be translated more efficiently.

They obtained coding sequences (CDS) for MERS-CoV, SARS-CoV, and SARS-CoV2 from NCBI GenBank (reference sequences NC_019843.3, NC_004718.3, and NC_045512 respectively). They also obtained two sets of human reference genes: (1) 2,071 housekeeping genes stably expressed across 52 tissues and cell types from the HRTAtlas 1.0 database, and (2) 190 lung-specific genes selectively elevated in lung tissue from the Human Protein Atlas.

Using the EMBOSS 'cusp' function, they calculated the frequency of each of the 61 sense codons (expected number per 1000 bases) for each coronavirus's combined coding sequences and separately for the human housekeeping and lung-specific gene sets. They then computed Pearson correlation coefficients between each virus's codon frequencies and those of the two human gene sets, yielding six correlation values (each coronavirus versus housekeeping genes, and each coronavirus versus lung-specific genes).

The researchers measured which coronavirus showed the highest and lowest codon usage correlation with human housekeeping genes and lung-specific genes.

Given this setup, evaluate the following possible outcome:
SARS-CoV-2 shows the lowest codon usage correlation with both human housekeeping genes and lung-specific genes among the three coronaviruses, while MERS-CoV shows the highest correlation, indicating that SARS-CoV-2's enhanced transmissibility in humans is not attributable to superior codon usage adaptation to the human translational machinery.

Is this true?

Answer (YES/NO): NO